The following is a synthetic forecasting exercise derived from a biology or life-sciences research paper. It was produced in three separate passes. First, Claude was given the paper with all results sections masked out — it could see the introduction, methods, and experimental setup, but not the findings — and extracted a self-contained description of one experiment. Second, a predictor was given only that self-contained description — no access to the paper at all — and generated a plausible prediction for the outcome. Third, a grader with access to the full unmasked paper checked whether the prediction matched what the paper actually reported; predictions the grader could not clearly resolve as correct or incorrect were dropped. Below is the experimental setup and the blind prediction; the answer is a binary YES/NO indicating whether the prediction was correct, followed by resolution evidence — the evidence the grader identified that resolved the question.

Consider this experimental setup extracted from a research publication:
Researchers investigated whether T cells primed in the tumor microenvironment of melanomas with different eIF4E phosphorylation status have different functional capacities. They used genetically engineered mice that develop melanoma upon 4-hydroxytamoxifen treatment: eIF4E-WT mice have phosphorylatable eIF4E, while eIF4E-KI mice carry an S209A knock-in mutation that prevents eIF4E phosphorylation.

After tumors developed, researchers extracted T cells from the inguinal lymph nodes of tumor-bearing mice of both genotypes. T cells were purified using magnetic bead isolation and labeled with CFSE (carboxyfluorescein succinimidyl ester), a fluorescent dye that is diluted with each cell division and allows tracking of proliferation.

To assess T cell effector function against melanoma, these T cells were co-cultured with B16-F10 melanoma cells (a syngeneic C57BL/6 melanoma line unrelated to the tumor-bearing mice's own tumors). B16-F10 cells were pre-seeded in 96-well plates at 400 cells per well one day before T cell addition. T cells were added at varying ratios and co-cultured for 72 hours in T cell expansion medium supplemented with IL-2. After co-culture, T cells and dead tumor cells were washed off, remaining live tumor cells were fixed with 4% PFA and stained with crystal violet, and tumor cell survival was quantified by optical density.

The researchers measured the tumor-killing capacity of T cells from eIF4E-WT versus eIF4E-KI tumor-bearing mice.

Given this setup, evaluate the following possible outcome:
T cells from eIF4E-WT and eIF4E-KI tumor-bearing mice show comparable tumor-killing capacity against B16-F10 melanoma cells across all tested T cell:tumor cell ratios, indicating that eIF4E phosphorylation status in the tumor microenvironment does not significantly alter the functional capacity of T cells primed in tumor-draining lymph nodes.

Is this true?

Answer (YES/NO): NO